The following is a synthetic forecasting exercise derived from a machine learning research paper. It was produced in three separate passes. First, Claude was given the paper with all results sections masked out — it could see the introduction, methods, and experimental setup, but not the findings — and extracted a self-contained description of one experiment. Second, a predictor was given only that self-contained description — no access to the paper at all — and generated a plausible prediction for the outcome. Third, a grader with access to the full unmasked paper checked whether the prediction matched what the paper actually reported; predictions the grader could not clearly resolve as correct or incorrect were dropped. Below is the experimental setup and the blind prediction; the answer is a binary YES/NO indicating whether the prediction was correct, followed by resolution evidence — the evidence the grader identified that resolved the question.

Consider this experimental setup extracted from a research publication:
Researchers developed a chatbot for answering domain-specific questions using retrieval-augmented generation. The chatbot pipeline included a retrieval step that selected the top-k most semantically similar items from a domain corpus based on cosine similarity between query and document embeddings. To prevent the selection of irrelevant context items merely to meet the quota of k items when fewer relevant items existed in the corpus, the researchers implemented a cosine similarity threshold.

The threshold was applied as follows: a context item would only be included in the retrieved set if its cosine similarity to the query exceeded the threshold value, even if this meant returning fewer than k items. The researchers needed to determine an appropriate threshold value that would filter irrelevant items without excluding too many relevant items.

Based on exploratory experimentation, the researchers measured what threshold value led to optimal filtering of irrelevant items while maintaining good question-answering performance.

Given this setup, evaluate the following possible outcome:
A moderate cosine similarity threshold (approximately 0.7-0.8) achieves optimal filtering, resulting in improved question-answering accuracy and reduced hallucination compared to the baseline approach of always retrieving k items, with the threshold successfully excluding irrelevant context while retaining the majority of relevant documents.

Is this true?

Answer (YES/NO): NO